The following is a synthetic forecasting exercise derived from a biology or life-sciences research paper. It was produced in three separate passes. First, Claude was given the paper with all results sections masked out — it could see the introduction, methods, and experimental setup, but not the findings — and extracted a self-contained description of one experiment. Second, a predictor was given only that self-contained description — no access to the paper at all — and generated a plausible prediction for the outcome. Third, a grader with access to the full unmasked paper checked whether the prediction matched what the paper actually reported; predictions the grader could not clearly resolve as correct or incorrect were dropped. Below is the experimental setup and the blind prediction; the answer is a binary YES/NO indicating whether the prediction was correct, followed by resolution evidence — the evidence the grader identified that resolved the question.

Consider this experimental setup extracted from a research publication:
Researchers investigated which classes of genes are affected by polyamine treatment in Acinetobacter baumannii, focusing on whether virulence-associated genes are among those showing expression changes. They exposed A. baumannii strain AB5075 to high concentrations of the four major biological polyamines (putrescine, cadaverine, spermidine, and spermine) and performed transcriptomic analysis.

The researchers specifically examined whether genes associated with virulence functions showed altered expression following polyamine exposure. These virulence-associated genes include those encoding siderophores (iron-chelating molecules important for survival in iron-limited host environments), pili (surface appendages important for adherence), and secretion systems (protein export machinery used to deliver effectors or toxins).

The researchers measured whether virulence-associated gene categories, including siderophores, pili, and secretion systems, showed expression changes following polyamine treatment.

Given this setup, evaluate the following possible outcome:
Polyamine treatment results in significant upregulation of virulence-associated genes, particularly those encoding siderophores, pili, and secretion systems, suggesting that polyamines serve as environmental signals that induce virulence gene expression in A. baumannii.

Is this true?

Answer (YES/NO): NO